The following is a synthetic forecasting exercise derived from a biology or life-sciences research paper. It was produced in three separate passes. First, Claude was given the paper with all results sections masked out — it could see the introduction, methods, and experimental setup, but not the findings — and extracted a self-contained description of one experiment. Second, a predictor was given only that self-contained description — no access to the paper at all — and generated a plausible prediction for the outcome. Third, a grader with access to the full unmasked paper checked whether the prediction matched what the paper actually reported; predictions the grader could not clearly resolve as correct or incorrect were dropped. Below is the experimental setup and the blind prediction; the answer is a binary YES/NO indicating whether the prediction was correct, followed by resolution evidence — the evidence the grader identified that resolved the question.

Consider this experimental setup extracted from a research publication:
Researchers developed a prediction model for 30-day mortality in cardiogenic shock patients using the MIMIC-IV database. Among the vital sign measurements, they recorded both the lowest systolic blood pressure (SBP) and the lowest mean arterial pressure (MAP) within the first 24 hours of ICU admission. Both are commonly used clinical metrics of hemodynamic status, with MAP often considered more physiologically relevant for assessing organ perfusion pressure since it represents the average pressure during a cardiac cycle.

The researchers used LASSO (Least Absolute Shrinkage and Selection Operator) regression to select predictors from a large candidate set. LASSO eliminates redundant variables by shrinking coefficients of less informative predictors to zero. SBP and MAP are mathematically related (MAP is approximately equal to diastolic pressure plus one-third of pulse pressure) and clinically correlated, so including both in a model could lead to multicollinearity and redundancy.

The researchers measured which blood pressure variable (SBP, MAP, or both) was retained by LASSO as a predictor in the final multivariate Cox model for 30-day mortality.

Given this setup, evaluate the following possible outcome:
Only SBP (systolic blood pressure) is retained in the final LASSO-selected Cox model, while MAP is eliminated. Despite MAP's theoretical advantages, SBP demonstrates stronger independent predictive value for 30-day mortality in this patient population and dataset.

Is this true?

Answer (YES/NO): YES